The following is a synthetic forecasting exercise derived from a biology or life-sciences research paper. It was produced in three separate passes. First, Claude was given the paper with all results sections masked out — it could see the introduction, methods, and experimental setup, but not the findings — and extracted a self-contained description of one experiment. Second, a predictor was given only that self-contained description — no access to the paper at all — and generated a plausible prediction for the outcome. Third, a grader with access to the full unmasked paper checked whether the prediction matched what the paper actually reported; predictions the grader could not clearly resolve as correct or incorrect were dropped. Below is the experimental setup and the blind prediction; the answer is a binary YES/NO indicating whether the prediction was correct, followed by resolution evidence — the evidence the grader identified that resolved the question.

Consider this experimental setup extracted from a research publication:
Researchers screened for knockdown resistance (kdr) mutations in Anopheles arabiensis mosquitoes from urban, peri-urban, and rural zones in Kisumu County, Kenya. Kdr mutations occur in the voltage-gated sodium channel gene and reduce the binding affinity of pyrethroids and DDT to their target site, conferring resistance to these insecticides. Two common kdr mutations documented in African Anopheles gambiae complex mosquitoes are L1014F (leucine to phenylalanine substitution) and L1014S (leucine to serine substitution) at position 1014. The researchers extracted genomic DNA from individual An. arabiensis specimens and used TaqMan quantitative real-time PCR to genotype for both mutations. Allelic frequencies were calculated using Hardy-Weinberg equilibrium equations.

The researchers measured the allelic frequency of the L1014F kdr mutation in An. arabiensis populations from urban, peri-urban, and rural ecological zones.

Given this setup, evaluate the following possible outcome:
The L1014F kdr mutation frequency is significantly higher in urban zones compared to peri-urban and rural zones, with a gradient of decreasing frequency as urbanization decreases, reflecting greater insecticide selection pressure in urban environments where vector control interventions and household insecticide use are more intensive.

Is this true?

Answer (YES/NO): NO